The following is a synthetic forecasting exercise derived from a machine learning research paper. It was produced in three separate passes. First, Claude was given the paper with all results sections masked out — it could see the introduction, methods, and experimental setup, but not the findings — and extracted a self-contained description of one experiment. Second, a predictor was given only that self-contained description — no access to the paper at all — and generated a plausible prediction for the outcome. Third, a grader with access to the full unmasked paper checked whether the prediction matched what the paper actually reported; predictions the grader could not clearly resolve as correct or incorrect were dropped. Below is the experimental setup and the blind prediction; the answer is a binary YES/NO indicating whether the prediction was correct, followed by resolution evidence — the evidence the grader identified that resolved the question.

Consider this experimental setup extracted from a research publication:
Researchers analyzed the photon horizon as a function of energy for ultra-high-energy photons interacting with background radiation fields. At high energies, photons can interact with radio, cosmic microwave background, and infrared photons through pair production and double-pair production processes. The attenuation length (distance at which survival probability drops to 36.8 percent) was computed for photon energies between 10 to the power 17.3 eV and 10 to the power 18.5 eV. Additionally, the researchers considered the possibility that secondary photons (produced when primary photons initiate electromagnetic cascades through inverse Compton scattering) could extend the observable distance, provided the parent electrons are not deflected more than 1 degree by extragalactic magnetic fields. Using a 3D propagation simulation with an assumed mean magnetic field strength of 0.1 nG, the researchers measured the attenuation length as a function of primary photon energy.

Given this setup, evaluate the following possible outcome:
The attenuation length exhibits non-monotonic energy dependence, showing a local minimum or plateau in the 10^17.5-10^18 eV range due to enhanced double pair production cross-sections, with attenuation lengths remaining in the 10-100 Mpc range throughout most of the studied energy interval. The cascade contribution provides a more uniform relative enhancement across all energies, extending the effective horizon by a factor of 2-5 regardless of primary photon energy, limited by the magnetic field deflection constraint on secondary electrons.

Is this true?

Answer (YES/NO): NO